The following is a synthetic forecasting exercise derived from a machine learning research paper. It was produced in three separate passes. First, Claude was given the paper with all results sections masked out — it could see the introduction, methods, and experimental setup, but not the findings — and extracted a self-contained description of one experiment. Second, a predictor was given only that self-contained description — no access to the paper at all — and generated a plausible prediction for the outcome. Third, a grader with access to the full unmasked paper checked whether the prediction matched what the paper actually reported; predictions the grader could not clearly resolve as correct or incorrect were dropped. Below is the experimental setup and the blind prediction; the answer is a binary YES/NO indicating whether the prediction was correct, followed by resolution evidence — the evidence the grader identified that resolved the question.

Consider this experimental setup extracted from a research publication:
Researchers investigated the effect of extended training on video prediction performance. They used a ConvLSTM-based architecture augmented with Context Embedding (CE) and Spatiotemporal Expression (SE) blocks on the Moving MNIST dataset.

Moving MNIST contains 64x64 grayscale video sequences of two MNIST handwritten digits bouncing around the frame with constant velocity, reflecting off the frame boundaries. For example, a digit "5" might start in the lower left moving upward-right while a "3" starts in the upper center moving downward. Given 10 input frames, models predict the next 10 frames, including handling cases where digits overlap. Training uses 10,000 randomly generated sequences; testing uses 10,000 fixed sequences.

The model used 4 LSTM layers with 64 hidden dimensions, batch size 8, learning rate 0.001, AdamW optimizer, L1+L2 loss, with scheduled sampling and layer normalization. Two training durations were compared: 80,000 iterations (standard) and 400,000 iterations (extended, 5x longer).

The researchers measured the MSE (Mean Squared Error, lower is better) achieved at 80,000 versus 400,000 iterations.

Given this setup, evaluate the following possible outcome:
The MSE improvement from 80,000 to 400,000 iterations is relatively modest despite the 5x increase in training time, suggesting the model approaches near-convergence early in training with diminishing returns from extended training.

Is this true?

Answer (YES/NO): NO